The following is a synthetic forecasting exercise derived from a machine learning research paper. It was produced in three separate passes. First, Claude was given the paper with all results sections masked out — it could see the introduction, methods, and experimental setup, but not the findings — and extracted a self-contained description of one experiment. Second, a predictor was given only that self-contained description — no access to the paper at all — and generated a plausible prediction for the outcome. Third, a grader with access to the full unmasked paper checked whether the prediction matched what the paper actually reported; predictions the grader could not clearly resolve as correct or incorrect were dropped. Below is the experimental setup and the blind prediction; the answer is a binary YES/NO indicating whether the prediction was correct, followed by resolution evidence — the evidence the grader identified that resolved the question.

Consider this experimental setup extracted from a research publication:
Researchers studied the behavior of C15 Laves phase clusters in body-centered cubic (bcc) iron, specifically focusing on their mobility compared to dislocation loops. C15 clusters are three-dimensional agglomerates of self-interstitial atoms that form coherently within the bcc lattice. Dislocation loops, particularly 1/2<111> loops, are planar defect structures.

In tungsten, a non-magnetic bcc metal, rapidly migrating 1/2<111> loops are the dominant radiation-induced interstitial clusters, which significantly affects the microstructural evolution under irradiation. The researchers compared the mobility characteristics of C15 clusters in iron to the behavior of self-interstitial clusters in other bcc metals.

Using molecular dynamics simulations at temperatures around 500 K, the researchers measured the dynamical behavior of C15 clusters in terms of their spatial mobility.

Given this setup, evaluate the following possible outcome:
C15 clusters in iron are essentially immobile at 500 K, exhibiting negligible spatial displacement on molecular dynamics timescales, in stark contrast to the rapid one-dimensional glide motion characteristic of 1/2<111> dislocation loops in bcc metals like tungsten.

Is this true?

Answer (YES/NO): YES